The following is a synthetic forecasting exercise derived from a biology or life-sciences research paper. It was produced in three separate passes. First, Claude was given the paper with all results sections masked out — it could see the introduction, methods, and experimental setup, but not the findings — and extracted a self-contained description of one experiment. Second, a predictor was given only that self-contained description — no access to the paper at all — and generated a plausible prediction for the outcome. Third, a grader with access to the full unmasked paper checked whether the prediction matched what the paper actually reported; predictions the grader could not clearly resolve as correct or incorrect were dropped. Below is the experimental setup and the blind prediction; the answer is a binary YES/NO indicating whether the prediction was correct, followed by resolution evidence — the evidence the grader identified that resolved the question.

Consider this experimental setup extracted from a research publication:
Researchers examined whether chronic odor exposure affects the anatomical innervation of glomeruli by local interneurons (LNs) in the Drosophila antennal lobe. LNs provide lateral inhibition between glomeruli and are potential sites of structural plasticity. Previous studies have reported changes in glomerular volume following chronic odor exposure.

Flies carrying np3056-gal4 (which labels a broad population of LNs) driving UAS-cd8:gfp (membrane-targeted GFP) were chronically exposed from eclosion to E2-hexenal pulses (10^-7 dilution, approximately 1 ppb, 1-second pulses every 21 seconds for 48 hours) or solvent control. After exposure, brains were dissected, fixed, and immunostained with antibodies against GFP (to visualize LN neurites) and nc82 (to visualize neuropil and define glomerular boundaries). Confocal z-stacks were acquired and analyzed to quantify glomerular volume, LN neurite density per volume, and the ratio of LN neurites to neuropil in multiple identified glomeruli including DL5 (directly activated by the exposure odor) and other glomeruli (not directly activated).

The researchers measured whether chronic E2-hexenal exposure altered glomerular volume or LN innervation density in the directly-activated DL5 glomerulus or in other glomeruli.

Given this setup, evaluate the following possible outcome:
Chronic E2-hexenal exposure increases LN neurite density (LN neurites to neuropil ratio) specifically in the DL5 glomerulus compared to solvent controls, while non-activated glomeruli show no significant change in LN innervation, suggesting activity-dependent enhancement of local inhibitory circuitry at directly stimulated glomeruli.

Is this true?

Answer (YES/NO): NO